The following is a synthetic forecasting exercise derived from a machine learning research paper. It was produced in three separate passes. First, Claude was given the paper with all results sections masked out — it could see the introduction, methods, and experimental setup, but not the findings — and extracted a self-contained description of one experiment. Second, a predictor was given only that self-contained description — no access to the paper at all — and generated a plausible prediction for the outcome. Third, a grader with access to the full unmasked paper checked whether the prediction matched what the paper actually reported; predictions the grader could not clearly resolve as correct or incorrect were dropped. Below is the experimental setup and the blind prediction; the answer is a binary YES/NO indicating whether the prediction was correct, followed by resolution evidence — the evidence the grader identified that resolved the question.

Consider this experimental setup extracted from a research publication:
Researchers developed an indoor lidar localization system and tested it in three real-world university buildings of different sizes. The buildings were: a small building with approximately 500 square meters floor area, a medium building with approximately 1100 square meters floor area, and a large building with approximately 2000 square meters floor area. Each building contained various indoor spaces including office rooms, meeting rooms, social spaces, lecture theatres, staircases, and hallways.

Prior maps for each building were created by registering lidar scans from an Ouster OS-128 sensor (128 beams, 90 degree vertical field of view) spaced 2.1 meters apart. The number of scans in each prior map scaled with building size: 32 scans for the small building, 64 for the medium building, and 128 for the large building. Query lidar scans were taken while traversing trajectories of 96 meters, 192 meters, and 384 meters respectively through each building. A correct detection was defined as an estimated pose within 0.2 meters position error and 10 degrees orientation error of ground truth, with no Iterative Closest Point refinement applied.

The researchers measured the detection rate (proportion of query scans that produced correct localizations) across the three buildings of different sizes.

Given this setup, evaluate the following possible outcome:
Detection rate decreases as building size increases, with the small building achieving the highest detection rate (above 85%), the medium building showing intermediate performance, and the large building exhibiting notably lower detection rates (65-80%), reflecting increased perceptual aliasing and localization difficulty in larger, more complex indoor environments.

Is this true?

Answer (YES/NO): NO